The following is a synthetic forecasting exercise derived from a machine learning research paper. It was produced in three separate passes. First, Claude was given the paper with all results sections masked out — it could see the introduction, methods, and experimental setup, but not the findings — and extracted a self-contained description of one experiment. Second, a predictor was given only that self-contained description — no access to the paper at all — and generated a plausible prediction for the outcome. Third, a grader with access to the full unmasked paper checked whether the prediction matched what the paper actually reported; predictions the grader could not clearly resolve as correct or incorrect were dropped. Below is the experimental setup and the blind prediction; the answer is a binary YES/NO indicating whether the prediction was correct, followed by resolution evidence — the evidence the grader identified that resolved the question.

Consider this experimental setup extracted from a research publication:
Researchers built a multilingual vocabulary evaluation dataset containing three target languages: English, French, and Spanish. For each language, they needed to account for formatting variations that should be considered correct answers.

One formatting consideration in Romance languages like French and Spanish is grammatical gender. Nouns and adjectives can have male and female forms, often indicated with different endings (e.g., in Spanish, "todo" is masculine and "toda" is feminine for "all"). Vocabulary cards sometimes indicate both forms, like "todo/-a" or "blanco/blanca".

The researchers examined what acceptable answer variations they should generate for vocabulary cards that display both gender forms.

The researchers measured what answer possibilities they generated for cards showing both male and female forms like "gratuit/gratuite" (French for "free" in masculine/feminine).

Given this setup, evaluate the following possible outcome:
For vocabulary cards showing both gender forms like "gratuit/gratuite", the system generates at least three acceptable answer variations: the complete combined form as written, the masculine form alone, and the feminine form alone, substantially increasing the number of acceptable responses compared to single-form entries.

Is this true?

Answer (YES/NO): NO